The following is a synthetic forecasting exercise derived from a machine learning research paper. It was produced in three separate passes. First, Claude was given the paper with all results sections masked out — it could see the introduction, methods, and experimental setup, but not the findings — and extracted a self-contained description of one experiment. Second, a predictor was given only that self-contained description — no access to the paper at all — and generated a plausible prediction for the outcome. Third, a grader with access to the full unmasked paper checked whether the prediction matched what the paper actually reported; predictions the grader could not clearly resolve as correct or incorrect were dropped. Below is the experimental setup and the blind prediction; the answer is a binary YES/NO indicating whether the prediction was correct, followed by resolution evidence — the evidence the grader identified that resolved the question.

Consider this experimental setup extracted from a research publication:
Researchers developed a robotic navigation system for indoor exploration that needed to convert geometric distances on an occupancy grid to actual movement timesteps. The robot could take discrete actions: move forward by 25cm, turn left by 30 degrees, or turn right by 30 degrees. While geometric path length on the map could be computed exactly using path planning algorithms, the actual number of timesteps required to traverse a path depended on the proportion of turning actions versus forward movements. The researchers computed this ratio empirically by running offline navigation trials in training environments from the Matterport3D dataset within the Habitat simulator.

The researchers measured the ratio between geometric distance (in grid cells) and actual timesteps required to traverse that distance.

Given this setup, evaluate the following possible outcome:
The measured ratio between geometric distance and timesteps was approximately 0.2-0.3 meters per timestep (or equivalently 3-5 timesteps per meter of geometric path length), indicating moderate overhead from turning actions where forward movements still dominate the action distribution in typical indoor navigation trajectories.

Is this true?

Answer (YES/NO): NO